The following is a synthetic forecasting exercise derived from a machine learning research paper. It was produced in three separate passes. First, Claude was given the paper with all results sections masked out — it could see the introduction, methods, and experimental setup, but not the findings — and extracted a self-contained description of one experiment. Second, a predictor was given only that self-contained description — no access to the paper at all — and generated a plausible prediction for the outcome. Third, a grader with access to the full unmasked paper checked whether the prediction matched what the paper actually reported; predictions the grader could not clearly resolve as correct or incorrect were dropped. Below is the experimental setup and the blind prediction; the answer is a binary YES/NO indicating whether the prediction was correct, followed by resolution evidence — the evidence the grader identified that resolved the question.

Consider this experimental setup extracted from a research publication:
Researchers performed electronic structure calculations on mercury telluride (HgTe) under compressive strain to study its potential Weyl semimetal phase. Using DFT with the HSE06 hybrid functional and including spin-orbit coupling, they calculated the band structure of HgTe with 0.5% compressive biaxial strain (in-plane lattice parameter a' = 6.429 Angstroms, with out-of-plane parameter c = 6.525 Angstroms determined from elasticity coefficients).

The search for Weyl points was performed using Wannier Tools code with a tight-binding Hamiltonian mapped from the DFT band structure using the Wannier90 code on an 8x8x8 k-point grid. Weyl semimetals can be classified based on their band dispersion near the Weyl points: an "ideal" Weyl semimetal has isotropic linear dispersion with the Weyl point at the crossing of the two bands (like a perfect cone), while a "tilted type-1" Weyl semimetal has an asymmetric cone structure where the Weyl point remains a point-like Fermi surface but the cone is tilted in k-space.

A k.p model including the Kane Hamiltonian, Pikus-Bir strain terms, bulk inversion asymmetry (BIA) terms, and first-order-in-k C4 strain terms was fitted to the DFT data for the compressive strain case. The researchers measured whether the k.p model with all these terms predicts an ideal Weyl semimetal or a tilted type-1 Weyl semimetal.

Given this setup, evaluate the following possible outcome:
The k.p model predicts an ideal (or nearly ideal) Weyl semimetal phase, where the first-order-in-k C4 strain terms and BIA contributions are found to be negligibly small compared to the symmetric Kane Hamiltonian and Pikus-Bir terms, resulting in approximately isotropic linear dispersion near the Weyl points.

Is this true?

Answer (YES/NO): NO